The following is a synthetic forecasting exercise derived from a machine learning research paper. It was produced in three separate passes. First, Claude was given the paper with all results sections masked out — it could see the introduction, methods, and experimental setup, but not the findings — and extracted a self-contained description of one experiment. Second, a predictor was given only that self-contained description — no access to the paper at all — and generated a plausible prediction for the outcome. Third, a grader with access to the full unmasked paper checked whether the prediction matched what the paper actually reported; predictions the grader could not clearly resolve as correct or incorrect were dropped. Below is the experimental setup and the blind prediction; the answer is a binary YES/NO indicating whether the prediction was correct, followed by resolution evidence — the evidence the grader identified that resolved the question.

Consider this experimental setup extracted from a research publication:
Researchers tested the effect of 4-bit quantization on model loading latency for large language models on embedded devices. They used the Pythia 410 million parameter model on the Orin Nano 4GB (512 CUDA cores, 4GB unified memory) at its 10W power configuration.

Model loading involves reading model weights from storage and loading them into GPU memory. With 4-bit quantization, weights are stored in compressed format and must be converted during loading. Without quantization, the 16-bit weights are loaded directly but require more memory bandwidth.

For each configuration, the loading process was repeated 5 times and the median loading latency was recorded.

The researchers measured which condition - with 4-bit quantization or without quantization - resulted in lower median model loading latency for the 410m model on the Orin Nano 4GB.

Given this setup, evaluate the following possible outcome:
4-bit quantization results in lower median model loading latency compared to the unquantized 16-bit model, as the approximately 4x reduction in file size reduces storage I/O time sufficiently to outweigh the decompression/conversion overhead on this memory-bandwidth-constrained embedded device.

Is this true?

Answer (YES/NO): YES